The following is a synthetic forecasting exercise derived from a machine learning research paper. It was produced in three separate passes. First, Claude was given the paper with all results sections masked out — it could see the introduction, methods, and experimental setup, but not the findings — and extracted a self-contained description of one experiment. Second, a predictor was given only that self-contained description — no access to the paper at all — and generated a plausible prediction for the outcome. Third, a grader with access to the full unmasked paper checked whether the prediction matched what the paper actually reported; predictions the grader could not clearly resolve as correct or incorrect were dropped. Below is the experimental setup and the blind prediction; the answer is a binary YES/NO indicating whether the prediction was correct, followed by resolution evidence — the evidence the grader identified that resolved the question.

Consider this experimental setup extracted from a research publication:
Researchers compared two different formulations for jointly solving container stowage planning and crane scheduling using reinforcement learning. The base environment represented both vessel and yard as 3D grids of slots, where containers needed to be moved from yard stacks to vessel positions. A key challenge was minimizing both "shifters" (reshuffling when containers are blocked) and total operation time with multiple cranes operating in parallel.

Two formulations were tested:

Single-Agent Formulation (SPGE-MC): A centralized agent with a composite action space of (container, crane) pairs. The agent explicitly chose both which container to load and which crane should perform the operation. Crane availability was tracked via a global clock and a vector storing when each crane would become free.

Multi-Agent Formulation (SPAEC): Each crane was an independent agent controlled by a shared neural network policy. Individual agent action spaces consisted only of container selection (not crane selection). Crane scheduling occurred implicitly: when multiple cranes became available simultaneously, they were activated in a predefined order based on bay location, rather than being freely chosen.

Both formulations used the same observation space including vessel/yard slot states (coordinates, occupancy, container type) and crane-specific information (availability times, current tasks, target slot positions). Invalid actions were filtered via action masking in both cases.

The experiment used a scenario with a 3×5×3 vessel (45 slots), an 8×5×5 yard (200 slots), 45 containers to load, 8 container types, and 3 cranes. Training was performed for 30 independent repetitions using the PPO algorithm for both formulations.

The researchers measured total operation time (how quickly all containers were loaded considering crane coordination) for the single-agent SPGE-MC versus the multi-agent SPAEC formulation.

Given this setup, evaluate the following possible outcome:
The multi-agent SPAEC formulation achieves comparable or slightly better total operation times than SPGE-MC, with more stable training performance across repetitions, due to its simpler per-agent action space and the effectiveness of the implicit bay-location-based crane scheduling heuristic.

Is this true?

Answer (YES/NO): NO